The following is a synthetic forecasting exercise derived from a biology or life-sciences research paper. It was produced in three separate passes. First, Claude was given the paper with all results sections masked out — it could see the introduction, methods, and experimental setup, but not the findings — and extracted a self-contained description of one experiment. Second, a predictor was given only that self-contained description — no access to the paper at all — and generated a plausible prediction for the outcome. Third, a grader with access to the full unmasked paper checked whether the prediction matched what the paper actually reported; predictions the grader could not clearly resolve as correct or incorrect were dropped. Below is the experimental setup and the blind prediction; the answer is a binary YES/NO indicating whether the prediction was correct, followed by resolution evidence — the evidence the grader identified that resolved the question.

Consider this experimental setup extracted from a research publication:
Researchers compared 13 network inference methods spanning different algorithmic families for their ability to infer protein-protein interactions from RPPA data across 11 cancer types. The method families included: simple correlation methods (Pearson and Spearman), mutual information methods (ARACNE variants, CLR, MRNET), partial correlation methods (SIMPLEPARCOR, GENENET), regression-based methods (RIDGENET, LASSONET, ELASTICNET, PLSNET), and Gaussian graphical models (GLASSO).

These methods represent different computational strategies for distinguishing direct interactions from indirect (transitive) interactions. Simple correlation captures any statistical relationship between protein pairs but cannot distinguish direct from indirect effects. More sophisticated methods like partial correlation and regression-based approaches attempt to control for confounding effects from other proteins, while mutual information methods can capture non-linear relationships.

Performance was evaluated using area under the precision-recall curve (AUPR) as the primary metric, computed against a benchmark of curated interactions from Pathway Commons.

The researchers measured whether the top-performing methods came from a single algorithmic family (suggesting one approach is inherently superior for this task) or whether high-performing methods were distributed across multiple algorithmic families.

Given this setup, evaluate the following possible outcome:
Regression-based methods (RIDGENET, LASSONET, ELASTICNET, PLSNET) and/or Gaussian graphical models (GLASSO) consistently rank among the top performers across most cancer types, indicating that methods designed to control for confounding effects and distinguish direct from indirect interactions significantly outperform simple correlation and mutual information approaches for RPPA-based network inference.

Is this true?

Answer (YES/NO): NO